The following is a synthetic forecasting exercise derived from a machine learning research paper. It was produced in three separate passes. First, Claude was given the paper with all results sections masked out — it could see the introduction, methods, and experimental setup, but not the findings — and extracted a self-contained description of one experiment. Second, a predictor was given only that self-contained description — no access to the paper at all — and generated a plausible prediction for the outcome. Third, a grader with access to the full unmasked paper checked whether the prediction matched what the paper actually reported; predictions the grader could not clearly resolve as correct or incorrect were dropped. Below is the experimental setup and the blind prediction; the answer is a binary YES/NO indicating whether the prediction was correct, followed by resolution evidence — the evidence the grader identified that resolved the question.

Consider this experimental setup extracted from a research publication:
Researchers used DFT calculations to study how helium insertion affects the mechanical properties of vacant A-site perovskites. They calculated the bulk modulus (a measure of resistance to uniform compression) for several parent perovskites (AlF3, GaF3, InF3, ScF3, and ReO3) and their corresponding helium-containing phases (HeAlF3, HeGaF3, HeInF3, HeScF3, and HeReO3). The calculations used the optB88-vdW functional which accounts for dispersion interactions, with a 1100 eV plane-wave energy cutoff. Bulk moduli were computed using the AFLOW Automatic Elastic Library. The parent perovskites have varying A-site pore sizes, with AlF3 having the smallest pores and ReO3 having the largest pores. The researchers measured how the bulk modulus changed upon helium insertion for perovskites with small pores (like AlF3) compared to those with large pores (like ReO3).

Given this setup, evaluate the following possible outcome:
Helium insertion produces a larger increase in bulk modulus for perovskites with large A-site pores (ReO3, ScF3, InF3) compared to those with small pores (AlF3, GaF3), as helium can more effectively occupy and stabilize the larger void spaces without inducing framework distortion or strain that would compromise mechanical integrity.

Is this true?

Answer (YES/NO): NO